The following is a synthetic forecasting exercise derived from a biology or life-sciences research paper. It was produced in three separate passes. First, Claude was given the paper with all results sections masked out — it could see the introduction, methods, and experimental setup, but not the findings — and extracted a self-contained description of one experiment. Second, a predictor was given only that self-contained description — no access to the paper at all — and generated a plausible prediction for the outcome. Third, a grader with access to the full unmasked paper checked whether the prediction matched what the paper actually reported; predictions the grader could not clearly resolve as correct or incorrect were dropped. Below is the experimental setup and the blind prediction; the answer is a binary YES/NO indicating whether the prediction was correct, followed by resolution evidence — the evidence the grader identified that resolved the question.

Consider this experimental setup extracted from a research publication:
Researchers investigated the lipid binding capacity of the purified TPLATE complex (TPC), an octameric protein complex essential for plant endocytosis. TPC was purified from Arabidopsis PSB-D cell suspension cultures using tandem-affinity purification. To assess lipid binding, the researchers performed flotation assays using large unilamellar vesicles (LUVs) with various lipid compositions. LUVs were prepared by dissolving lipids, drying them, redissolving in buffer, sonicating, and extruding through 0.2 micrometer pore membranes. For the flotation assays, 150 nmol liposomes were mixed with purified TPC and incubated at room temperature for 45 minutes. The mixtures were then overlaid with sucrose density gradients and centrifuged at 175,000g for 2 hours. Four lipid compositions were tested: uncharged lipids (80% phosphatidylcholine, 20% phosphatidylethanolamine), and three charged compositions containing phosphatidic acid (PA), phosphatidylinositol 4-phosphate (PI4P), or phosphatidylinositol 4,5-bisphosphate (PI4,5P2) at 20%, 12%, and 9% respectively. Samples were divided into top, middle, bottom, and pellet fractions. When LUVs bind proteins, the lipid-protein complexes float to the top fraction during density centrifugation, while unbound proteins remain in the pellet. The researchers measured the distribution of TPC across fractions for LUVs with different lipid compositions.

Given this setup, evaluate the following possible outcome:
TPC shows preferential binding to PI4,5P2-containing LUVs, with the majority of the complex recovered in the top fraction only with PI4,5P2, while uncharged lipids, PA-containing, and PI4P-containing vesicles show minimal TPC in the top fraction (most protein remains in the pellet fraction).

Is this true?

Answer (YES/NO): NO